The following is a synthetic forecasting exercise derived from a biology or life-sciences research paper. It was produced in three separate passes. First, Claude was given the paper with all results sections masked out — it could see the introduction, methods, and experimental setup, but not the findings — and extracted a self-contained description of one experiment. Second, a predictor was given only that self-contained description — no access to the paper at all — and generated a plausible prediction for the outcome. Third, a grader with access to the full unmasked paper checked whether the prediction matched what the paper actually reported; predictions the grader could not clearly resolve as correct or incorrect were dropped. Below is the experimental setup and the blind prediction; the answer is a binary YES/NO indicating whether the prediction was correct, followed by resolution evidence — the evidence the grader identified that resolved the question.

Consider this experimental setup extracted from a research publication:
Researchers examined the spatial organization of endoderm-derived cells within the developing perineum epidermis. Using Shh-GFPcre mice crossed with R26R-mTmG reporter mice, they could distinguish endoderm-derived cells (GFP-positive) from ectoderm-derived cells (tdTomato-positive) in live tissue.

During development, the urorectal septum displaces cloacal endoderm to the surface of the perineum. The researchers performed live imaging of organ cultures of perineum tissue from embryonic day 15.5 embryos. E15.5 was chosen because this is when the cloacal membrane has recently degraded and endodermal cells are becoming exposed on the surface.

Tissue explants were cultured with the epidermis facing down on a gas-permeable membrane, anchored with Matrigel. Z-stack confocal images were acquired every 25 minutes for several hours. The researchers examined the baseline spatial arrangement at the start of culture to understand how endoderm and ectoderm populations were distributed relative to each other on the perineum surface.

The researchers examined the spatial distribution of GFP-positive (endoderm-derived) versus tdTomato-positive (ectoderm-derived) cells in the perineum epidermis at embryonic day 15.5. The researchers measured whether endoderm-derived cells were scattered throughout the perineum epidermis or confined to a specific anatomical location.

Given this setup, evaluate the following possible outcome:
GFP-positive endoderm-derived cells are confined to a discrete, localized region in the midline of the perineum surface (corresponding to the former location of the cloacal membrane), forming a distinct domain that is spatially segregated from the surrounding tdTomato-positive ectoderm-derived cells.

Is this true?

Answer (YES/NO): YES